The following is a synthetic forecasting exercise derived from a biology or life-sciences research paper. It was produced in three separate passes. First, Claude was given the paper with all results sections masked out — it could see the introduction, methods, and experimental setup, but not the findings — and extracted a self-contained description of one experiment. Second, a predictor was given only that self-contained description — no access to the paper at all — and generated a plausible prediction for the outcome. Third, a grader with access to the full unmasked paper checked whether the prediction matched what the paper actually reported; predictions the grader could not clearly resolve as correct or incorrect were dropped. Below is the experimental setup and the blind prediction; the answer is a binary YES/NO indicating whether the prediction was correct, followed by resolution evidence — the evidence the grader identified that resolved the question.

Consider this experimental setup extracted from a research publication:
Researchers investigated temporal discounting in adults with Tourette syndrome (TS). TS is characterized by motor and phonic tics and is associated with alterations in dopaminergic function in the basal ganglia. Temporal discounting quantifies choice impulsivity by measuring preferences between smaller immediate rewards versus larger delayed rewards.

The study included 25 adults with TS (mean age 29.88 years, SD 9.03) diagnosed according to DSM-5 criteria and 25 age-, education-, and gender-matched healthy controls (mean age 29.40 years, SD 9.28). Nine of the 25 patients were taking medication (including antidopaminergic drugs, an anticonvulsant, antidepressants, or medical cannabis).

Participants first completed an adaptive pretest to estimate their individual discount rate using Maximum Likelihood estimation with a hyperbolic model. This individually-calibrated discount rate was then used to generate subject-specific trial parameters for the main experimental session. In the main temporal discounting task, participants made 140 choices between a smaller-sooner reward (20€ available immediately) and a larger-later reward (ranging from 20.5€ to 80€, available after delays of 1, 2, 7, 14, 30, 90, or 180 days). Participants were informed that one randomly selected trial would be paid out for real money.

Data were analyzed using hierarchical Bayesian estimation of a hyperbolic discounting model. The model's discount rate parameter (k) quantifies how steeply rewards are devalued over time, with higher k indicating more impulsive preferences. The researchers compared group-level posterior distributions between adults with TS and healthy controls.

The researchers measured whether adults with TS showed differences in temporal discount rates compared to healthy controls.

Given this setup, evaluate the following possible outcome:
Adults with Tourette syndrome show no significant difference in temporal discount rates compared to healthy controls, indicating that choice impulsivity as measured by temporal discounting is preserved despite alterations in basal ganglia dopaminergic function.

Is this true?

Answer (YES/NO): YES